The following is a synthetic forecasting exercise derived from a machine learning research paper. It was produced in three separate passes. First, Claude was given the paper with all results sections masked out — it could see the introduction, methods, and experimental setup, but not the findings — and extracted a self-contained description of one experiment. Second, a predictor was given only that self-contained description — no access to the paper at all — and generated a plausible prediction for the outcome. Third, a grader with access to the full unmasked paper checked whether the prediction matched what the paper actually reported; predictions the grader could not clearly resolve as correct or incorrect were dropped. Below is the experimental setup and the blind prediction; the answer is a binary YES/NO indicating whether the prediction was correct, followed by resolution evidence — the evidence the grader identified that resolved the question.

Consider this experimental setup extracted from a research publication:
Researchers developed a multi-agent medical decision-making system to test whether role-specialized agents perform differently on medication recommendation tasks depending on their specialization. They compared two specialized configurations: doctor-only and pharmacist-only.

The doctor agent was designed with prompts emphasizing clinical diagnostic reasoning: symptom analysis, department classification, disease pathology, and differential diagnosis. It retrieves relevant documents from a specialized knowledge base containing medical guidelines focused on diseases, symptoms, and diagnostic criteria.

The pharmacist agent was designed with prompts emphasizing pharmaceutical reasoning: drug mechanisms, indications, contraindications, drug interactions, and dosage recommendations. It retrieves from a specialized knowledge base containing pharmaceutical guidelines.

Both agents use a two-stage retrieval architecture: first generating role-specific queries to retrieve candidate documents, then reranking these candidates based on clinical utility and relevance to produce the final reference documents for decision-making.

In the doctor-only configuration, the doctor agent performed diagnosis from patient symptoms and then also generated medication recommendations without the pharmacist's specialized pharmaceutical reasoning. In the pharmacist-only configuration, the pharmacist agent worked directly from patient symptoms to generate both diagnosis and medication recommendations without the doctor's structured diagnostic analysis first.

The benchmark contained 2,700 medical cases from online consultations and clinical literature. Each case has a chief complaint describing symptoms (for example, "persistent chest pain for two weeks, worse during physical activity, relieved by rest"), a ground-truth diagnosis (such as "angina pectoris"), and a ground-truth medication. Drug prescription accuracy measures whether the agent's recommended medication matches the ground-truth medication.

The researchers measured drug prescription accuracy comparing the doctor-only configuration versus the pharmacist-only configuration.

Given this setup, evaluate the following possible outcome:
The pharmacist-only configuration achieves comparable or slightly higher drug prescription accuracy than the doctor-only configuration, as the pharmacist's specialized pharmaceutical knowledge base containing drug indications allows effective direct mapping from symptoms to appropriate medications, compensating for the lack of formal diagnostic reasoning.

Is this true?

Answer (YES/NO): NO